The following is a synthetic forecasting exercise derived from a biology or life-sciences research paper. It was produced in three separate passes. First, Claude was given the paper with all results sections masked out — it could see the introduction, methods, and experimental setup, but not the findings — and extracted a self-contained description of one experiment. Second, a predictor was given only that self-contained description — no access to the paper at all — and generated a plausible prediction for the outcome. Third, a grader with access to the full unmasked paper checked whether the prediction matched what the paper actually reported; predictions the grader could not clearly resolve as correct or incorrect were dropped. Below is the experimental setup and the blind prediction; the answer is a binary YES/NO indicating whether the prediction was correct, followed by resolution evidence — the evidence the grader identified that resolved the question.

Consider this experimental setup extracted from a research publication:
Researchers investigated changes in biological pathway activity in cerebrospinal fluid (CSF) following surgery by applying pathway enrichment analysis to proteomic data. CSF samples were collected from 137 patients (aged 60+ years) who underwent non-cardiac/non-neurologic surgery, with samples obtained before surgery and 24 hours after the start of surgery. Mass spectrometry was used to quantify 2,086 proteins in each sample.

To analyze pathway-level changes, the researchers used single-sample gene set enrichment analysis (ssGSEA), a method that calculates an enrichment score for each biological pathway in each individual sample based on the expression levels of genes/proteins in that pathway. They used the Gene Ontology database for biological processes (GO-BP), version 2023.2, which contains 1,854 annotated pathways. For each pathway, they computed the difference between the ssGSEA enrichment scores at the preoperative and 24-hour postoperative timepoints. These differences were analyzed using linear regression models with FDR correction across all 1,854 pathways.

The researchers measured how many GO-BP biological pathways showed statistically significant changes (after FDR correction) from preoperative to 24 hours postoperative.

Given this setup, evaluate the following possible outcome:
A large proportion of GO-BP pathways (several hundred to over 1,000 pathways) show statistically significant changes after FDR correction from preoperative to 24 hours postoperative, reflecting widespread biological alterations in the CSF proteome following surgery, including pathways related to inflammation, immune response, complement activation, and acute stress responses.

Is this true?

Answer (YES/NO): YES